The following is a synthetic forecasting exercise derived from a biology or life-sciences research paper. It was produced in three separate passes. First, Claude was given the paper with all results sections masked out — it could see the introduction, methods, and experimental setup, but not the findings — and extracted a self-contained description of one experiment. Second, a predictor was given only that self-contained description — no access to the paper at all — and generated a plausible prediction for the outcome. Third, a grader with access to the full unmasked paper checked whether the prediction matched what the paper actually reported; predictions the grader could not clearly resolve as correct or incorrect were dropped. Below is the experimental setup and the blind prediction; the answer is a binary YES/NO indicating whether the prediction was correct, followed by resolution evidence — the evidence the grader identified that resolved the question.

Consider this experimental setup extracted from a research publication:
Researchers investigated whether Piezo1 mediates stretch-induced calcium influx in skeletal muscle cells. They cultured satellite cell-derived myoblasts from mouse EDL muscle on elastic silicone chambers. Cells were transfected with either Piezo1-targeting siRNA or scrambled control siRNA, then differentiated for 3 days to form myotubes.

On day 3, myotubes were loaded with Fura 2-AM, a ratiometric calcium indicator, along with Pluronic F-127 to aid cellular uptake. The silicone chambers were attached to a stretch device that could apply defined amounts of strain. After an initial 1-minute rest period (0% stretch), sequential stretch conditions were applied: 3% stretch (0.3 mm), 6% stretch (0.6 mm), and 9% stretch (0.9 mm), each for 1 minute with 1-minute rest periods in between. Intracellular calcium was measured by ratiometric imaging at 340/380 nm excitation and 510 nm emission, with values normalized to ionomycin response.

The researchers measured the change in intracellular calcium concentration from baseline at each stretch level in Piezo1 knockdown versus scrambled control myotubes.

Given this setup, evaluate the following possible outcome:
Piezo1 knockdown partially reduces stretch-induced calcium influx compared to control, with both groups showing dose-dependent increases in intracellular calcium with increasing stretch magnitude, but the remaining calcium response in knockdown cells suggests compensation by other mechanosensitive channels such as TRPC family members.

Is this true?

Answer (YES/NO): NO